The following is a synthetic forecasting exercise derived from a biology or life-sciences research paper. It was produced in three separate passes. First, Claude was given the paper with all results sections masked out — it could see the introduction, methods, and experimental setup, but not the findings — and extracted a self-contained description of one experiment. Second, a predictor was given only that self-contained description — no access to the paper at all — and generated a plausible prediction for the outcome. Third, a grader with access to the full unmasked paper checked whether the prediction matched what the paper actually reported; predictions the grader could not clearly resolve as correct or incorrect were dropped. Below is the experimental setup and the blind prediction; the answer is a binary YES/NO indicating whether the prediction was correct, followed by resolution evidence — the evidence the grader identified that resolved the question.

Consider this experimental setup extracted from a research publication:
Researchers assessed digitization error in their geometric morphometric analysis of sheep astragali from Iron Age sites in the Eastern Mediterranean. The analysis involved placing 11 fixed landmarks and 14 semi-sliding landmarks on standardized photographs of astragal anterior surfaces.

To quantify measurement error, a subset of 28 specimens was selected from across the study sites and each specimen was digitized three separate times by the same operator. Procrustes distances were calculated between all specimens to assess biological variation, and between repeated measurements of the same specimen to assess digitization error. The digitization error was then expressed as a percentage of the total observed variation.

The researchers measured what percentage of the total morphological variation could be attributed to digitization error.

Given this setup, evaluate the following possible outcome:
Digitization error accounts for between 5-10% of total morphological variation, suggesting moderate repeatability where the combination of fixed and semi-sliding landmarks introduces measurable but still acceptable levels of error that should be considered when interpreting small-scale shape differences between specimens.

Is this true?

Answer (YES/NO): NO